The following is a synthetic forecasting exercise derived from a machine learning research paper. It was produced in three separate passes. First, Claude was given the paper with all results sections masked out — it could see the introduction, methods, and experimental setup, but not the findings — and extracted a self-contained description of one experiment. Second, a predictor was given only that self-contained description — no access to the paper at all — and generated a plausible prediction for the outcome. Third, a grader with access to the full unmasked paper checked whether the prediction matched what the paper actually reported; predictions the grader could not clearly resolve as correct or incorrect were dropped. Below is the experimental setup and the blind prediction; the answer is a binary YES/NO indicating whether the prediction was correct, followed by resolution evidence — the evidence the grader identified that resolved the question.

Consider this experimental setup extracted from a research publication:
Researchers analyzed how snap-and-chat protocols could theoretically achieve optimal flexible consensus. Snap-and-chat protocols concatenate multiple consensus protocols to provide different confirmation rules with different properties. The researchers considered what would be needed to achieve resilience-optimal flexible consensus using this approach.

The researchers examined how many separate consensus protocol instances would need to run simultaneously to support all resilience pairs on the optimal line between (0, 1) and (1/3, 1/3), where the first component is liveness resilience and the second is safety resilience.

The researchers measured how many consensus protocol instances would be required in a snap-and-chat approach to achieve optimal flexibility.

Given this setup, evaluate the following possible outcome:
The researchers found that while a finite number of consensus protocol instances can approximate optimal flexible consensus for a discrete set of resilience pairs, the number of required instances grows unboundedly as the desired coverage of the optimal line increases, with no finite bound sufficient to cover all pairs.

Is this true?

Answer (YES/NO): NO